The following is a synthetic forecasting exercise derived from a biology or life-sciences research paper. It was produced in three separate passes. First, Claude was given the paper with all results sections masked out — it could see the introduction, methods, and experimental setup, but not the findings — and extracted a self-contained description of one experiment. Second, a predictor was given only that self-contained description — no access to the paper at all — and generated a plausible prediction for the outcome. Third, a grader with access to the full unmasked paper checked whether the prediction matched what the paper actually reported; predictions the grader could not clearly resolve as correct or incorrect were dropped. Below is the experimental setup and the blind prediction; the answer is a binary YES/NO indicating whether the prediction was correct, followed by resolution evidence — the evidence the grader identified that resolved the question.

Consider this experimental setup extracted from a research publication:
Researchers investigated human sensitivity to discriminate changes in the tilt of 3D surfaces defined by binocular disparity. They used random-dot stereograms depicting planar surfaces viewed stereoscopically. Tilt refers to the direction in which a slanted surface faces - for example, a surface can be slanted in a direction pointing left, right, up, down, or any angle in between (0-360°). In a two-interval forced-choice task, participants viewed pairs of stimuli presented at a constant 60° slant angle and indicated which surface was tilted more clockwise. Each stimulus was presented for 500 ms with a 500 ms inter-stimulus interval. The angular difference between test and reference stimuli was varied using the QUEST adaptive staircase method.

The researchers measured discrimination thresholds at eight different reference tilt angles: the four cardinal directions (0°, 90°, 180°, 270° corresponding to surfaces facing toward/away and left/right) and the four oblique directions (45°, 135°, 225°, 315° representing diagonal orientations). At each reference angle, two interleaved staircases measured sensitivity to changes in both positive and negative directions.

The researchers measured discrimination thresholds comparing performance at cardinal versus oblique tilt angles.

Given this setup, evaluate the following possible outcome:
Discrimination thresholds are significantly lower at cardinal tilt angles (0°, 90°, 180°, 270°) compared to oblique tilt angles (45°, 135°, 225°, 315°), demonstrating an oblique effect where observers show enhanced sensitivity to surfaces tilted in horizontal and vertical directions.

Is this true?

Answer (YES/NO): YES